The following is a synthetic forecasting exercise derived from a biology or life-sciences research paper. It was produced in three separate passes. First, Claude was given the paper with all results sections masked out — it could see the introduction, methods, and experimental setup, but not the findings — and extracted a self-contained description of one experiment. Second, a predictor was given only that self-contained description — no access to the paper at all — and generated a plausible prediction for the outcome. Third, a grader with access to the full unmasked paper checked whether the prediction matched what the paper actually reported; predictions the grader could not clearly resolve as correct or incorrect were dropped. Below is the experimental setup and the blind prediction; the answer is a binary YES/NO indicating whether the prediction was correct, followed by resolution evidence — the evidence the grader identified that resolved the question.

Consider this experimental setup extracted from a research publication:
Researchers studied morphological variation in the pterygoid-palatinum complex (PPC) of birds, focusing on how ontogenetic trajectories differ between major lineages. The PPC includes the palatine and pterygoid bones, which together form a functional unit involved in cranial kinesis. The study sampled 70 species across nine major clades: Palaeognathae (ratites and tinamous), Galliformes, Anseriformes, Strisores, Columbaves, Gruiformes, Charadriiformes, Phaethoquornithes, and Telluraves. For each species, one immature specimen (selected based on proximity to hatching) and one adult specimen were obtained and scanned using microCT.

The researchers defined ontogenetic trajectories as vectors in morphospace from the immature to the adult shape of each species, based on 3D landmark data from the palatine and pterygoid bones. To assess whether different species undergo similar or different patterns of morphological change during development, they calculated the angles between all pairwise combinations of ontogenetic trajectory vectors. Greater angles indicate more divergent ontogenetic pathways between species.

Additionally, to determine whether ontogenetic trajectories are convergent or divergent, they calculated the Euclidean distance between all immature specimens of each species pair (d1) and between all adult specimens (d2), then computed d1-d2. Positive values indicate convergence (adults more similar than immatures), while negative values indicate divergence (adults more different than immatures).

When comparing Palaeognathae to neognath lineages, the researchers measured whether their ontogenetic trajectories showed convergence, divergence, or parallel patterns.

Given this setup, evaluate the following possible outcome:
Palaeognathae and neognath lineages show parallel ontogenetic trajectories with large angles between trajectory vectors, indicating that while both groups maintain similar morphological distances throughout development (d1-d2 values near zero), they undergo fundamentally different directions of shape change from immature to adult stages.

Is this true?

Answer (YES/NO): NO